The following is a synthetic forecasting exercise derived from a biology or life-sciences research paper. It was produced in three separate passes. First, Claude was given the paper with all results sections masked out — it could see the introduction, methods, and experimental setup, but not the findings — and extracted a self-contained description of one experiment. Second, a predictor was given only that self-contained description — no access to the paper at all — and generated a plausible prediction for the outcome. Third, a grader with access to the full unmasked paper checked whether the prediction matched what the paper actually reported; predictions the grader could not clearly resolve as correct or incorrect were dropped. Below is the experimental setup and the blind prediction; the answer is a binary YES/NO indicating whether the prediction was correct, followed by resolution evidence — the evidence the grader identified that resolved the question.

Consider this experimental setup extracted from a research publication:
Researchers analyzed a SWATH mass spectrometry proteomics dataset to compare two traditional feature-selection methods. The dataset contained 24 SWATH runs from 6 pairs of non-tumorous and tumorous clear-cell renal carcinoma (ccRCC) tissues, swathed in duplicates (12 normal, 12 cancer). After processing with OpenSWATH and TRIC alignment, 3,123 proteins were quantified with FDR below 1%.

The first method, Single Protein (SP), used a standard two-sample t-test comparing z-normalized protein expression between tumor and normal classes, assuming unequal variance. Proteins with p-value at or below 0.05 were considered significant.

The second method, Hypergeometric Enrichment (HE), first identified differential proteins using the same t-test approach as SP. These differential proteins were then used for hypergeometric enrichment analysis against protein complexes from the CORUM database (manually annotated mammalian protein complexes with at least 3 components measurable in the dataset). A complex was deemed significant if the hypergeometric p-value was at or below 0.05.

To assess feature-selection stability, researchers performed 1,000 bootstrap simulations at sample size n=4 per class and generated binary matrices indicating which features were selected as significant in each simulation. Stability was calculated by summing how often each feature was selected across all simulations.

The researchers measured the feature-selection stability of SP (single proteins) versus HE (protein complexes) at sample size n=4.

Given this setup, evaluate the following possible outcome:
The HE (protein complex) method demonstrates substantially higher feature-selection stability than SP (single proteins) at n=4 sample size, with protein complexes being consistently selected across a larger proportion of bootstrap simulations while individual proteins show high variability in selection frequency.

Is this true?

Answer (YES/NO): NO